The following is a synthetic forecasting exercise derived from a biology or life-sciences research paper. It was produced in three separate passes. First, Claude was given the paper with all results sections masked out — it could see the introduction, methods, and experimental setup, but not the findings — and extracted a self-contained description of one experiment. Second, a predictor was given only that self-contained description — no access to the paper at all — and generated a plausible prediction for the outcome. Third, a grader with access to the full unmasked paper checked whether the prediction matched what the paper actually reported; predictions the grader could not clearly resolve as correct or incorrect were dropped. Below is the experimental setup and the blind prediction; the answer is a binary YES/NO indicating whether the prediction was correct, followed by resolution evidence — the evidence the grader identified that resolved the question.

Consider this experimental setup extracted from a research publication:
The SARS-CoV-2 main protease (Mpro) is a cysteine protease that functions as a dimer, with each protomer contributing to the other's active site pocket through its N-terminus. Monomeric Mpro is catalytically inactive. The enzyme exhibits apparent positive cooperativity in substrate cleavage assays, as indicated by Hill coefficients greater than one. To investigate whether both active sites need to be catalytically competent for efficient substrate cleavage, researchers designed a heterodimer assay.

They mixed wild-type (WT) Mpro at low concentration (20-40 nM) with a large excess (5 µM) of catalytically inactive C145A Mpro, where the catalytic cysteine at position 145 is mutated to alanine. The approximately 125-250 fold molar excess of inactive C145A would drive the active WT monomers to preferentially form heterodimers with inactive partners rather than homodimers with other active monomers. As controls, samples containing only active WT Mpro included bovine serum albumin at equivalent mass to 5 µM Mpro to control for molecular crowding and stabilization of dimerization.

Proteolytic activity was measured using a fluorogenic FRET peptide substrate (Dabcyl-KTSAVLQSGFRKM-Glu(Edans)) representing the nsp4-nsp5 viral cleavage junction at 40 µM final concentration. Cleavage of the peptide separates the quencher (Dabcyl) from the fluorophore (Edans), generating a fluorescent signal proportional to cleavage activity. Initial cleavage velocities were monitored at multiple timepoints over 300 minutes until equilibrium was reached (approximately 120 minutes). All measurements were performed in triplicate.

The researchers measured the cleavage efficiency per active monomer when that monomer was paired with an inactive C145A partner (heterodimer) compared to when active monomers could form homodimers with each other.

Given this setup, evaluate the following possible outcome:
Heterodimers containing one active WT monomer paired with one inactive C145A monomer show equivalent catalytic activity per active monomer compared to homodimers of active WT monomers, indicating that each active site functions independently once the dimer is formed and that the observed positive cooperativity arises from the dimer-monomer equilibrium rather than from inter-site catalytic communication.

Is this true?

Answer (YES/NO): NO